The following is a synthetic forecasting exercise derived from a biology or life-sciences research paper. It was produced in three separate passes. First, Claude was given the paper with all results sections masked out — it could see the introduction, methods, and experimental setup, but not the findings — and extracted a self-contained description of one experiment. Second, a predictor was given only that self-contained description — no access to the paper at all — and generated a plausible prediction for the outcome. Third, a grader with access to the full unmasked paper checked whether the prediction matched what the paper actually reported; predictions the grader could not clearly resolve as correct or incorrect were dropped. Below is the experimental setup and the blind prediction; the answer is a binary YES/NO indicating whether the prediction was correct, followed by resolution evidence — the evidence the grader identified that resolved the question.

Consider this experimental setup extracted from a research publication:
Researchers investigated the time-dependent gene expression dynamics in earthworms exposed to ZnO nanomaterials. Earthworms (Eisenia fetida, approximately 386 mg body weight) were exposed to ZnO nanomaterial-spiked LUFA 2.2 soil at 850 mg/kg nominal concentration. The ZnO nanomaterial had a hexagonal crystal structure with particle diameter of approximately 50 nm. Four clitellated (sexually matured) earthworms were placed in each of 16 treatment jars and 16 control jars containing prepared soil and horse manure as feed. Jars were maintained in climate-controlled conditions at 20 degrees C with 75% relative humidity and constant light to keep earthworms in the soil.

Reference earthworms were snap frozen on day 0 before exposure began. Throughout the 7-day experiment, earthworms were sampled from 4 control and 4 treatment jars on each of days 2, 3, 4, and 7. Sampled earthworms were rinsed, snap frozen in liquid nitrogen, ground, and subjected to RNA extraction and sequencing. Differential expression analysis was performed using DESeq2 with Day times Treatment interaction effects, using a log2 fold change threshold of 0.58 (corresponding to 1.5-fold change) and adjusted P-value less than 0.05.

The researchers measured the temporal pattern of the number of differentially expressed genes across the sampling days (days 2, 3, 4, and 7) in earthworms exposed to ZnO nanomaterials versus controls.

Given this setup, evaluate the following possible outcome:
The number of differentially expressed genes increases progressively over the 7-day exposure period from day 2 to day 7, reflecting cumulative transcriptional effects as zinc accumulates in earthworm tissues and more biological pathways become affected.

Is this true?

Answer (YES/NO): NO